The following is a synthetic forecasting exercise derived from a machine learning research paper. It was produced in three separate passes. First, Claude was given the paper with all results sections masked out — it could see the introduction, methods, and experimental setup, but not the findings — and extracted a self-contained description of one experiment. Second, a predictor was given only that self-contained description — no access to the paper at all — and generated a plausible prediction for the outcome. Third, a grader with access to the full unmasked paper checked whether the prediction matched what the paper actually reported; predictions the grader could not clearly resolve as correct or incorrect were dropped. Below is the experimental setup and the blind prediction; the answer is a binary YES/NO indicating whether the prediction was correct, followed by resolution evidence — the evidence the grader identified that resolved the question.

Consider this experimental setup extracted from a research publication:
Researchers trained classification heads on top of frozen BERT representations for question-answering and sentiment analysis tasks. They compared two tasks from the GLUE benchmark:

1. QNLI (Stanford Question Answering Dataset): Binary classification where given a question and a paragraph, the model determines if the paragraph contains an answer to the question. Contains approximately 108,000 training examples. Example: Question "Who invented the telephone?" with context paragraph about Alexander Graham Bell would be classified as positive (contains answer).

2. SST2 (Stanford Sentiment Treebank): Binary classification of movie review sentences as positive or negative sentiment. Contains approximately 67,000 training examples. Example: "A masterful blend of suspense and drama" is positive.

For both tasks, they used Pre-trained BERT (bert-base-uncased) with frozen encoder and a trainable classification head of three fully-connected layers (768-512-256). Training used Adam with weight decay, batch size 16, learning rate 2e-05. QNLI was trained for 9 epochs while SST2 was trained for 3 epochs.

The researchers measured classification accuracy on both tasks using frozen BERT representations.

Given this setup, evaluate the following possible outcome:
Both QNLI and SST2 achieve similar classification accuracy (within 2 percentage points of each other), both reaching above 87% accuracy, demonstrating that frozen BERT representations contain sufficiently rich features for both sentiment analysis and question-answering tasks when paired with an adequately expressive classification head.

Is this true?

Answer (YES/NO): NO